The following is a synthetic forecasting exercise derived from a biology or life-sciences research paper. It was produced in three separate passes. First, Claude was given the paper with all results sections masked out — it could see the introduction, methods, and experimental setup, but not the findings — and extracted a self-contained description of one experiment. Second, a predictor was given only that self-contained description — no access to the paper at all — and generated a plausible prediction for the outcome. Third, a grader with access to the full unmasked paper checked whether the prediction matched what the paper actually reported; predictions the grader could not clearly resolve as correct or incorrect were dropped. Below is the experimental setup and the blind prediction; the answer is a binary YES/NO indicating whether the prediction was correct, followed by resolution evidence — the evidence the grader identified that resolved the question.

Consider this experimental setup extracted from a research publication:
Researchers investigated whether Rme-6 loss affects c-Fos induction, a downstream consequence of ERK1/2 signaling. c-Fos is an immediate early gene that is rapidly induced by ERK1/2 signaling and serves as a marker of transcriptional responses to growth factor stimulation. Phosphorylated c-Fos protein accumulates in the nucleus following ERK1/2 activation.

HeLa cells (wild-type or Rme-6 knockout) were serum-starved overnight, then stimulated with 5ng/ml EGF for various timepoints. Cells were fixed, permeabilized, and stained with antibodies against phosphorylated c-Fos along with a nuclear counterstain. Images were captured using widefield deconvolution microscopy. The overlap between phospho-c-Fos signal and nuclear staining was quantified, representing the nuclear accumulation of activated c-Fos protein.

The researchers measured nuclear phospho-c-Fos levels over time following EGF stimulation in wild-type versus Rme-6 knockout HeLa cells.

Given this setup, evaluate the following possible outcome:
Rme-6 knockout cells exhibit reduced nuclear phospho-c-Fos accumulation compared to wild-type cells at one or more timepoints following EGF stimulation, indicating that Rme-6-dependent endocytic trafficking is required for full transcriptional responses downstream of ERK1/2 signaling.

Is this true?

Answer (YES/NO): YES